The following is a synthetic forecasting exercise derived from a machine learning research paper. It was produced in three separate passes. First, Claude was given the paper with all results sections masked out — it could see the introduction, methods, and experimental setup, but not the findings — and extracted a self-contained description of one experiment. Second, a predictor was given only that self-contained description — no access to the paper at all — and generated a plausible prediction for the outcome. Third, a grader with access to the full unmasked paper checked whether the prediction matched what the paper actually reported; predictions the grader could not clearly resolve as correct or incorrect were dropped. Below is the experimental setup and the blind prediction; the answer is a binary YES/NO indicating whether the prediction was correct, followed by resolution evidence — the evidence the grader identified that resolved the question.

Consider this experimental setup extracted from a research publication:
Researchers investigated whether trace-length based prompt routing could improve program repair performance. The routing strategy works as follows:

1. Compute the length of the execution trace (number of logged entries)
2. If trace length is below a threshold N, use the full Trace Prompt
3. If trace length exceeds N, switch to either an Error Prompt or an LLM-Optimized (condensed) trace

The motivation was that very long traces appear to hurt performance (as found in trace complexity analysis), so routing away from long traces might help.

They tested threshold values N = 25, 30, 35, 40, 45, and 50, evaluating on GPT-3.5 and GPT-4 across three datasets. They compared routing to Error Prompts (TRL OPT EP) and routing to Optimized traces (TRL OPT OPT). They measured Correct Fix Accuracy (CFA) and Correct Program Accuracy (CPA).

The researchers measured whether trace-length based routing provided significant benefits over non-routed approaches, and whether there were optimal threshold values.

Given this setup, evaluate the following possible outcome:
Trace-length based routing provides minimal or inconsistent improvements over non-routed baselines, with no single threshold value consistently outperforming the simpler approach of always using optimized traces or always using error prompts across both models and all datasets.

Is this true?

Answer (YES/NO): YES